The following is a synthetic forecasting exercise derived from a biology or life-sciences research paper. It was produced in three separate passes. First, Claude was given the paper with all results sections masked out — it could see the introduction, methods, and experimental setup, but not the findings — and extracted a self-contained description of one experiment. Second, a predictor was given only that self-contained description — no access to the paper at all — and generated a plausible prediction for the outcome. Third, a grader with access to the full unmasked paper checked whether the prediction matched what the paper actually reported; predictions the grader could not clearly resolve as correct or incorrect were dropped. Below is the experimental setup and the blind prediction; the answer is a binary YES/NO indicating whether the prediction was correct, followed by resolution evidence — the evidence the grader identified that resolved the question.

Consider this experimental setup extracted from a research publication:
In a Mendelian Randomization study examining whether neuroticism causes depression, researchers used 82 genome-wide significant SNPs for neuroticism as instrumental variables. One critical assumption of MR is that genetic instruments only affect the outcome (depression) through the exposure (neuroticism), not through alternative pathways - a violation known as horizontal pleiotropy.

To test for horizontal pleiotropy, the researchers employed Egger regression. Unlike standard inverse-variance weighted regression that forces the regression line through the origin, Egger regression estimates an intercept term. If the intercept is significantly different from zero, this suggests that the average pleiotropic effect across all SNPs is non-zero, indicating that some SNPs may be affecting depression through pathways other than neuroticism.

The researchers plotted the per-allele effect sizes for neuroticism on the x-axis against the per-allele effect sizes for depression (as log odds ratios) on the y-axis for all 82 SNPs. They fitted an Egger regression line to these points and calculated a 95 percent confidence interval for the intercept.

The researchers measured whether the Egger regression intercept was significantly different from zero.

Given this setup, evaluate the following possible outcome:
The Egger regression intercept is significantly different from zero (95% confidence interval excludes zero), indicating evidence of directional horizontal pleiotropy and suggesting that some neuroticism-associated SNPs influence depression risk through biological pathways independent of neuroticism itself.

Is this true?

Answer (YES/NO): NO